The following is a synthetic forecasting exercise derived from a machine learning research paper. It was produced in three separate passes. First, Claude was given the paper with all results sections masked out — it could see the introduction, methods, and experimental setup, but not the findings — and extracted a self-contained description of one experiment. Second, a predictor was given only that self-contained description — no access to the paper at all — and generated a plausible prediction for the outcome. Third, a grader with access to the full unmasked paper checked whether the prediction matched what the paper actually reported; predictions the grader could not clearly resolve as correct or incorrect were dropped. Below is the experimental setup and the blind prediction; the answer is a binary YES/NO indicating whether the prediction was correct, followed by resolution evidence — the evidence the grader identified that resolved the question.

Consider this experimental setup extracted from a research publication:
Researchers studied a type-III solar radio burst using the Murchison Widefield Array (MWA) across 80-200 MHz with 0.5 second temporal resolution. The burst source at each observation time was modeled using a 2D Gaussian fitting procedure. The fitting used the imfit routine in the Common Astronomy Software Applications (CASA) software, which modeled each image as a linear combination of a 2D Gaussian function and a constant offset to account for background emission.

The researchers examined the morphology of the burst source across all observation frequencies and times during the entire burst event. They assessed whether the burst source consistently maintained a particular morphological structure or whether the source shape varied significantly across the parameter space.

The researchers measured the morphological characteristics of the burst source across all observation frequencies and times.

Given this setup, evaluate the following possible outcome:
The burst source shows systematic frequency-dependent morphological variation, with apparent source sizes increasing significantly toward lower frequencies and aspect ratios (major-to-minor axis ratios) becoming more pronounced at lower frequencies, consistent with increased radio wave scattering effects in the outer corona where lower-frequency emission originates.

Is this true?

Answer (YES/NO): NO